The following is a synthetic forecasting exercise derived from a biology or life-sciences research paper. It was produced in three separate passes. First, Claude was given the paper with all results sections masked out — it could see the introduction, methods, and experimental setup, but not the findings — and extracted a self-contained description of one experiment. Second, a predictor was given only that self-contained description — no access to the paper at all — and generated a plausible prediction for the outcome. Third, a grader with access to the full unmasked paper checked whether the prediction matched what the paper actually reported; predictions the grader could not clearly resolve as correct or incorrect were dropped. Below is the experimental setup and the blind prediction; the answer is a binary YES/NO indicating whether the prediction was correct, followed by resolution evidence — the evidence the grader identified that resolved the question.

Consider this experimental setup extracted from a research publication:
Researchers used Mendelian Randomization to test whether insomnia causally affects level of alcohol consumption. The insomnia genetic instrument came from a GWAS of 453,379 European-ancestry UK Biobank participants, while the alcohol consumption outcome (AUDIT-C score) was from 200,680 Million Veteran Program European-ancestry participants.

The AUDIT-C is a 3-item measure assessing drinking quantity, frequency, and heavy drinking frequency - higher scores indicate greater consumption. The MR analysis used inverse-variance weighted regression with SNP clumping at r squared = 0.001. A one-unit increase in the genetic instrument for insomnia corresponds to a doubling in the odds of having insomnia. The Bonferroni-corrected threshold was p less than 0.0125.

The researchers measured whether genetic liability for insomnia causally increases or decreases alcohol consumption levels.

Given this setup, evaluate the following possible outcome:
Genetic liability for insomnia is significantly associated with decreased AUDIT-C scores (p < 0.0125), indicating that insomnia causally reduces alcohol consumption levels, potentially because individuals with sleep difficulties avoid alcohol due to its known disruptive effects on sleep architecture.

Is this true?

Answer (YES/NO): YES